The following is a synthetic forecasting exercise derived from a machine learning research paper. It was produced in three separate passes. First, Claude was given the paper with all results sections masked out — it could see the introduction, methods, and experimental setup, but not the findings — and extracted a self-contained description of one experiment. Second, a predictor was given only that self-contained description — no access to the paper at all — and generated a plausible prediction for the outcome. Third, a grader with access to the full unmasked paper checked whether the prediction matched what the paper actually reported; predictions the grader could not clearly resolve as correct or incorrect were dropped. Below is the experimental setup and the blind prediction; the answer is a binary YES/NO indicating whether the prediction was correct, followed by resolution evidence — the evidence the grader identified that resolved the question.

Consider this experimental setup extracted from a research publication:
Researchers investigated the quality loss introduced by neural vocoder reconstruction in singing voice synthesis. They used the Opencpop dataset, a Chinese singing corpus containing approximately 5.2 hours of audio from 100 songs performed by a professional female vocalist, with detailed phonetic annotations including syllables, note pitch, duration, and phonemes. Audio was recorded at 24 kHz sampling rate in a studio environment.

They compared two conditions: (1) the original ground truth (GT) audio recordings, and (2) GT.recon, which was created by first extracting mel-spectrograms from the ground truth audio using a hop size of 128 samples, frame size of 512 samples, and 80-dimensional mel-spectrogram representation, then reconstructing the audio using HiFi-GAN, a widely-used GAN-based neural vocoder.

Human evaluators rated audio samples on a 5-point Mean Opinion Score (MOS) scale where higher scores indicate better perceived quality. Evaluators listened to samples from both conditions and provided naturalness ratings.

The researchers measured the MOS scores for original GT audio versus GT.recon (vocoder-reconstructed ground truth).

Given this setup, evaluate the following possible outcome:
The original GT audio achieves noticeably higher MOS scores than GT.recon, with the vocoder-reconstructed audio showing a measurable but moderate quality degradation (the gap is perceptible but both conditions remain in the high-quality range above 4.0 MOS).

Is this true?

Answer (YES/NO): YES